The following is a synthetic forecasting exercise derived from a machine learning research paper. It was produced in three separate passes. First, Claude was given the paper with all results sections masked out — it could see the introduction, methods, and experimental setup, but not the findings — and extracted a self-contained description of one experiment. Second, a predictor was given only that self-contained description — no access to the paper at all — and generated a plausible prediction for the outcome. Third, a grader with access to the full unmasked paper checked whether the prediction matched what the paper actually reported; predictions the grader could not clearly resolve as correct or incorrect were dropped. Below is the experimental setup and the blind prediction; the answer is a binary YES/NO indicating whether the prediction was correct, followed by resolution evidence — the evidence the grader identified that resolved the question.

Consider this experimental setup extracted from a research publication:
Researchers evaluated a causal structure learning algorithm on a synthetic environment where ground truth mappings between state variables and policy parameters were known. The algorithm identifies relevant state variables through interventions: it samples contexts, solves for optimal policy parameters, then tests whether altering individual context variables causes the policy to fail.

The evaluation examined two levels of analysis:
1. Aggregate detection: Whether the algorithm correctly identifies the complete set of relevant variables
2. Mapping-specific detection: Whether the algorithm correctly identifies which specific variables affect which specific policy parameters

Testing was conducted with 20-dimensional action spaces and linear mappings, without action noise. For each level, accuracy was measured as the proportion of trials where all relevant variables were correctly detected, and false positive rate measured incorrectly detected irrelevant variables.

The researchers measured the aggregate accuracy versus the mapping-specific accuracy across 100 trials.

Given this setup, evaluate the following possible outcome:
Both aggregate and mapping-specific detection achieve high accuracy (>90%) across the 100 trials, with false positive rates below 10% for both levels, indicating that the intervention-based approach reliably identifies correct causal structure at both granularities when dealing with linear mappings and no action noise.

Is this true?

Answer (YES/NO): NO